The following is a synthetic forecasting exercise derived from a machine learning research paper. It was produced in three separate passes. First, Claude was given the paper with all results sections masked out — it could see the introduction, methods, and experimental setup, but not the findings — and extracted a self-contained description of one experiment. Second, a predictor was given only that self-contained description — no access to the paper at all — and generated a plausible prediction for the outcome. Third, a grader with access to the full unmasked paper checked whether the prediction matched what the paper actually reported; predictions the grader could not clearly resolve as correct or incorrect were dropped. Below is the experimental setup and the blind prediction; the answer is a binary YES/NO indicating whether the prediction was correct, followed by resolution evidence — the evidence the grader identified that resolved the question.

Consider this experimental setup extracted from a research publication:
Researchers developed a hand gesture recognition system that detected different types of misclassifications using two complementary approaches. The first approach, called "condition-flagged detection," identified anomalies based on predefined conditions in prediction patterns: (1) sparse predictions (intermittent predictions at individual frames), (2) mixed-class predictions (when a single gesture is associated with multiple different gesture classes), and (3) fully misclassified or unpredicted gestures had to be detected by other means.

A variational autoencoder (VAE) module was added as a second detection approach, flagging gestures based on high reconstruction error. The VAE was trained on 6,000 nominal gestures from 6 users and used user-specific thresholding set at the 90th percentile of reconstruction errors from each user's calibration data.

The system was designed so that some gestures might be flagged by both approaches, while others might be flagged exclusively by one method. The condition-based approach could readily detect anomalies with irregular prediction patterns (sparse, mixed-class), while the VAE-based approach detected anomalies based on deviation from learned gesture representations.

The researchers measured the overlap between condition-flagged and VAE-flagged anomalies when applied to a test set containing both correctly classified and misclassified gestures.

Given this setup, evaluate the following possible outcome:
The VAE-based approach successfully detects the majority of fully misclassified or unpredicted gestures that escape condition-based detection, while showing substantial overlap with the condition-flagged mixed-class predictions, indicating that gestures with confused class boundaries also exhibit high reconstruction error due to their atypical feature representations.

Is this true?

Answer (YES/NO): NO